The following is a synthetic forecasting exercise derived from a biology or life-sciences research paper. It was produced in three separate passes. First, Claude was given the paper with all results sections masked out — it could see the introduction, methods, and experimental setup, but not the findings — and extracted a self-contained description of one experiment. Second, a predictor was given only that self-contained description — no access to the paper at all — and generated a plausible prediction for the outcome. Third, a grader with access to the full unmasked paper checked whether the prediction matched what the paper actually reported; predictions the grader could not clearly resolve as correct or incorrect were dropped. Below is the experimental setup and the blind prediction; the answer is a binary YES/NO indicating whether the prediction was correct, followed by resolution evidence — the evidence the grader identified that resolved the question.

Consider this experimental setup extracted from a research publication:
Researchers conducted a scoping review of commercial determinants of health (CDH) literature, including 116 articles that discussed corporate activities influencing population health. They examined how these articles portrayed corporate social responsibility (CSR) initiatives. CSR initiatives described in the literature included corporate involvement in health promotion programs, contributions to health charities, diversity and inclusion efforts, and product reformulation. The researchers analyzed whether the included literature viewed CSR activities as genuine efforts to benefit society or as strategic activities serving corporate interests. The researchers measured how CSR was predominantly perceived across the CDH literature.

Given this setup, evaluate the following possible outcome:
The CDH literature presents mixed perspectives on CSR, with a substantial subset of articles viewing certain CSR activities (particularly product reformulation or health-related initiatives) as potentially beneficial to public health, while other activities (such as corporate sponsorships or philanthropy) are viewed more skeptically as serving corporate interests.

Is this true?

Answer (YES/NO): NO